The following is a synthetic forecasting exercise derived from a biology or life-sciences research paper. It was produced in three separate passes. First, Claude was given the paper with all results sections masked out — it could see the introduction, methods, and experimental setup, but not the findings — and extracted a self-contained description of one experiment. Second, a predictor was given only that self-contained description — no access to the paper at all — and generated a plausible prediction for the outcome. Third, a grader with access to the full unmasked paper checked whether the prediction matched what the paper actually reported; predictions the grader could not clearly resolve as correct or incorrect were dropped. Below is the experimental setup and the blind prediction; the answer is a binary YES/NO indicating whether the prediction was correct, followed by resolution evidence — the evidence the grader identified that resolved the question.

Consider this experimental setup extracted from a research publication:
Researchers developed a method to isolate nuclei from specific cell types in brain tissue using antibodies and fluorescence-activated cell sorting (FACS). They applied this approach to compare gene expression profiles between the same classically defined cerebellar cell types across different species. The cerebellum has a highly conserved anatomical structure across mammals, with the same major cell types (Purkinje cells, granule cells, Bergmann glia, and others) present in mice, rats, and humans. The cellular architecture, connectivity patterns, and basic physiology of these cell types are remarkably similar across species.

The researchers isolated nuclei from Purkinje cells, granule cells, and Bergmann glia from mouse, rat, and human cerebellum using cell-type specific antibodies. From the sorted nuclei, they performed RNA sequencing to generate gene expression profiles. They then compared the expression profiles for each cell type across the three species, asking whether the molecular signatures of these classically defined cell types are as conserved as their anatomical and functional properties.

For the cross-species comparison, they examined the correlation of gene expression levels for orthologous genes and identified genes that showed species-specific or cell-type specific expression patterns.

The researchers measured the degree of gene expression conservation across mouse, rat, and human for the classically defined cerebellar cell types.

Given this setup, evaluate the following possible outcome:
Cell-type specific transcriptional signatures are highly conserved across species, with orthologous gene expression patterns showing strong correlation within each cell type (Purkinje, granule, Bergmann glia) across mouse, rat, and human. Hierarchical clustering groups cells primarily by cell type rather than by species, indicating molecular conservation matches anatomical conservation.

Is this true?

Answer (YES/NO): NO